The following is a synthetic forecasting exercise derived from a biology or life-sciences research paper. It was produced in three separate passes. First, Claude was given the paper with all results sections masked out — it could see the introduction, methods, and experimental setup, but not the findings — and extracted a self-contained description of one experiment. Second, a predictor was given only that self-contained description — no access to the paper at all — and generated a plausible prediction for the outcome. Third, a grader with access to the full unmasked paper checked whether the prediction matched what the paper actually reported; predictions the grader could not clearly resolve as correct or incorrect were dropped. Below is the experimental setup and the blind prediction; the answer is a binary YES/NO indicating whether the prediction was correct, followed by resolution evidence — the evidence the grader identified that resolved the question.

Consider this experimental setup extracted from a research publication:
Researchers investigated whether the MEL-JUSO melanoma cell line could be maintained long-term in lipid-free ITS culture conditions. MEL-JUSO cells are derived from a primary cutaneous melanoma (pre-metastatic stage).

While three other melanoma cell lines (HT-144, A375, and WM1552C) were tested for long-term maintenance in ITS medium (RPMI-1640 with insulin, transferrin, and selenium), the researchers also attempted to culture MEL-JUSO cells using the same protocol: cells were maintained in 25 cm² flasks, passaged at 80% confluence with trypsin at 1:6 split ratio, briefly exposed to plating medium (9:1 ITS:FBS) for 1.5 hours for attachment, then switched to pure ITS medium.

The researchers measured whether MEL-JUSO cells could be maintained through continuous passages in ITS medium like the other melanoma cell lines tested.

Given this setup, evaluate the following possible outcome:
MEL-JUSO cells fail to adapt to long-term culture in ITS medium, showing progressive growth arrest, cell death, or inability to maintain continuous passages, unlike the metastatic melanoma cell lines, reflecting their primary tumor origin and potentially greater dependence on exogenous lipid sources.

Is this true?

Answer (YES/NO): YES